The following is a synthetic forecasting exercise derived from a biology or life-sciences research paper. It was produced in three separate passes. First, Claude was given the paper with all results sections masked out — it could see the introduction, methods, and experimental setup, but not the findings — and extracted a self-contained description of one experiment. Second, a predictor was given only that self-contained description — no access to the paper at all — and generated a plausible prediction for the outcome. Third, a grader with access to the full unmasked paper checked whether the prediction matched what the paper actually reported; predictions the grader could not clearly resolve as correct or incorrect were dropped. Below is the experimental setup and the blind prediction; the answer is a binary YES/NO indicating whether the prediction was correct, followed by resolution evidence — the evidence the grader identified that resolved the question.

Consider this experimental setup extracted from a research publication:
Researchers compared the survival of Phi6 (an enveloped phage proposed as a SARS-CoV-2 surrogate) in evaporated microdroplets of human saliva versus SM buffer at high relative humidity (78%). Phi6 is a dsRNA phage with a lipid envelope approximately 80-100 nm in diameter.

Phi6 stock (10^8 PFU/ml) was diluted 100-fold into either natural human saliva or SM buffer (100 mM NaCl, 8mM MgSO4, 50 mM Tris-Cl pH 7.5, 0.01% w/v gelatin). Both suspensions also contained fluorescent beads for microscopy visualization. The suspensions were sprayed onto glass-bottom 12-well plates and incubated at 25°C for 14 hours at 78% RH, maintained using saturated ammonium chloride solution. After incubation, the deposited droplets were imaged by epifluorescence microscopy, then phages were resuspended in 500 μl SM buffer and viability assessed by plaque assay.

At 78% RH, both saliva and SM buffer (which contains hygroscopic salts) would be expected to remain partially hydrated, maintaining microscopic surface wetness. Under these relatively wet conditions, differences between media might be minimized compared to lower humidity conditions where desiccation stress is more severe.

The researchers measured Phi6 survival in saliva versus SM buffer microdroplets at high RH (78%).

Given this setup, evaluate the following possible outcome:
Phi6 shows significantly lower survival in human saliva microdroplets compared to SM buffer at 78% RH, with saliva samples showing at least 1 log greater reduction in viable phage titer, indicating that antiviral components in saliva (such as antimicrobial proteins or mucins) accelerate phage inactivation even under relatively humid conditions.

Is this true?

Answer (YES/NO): NO